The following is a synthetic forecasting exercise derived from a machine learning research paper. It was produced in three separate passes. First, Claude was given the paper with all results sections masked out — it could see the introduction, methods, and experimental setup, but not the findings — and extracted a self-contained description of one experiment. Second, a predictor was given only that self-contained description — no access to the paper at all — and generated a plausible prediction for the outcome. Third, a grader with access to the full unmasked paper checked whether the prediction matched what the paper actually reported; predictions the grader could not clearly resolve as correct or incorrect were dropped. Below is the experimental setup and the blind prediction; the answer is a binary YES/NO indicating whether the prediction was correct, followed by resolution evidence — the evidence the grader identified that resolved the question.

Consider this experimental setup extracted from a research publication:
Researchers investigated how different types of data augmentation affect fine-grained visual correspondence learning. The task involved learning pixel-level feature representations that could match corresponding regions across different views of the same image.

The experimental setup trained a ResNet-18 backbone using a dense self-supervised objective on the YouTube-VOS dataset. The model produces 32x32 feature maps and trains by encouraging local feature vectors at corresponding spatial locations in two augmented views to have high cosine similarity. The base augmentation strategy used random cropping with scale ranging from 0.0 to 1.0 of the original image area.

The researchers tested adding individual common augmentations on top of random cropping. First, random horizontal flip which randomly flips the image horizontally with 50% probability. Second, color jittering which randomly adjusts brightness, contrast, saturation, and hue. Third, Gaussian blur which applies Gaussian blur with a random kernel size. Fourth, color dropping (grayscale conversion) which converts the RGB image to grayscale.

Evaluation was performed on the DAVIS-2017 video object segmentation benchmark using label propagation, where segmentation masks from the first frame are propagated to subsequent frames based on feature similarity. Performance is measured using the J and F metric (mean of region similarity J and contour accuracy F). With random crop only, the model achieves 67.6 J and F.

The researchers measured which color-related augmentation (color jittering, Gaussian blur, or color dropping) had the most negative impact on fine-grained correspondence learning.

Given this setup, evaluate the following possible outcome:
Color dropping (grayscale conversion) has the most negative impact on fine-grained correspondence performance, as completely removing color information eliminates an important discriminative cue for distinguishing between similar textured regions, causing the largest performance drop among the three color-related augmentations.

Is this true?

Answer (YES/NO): YES